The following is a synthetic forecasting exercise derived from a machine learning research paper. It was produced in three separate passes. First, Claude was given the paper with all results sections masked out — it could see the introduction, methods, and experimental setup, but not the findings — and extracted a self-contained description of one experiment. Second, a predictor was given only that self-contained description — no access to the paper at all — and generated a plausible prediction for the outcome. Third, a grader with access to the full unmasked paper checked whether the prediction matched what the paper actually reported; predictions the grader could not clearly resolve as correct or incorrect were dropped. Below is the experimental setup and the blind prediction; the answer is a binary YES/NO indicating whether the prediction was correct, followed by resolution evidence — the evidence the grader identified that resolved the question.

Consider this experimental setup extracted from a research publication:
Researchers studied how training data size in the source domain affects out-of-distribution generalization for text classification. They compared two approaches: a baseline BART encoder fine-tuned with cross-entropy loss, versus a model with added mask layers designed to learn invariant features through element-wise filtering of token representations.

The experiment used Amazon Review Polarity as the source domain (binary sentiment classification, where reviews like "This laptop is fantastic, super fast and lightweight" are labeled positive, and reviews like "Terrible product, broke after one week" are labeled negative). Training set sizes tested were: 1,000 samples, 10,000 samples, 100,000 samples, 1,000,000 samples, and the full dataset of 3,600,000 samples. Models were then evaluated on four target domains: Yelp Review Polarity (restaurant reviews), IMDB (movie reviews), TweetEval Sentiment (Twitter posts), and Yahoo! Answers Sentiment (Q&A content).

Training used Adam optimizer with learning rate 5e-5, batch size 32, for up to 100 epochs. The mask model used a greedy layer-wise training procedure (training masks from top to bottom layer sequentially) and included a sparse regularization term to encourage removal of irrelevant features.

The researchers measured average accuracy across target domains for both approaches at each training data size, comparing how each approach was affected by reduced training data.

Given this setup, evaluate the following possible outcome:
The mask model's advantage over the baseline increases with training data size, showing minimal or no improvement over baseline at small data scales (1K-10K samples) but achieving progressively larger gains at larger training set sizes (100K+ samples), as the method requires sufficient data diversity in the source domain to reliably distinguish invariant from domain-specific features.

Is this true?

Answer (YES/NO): NO